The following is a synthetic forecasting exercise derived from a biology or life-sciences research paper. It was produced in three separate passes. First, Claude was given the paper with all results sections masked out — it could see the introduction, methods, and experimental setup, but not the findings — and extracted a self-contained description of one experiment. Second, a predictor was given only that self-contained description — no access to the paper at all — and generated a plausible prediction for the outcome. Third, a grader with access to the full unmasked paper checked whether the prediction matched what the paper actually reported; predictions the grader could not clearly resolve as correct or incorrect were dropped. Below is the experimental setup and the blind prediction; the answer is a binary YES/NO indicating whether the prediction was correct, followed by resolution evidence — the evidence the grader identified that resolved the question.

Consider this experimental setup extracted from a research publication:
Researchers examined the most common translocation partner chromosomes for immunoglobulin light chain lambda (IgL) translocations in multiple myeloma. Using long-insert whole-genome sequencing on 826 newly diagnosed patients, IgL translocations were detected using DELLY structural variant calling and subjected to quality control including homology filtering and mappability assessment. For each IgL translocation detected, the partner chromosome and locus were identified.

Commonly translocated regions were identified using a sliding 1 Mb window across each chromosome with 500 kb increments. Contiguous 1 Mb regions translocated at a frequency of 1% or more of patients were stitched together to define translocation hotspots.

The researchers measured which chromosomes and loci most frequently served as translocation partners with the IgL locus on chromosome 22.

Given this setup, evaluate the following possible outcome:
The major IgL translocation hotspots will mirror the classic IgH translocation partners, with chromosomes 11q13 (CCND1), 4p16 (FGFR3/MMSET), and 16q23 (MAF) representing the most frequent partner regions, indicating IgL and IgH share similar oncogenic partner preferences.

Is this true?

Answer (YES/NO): NO